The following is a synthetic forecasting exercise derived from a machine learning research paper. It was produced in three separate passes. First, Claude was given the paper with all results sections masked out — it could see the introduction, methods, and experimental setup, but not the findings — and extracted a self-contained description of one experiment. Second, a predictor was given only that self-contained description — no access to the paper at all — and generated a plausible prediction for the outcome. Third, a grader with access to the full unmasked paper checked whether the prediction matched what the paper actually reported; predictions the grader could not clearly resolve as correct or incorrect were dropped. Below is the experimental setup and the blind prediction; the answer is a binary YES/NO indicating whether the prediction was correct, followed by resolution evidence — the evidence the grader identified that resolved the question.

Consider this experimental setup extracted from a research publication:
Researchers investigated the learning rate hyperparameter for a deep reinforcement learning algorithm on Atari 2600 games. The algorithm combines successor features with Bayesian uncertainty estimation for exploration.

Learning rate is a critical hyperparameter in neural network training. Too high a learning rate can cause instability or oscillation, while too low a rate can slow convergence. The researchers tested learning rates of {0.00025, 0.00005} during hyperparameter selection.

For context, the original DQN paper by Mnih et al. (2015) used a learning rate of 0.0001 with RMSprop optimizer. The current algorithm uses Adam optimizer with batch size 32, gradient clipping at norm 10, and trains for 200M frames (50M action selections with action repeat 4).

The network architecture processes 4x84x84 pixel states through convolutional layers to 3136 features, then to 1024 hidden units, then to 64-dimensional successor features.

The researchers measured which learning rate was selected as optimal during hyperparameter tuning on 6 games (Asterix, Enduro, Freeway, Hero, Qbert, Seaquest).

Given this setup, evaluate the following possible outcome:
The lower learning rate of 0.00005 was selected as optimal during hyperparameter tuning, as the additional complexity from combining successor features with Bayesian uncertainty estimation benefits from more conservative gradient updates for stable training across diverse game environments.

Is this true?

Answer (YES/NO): YES